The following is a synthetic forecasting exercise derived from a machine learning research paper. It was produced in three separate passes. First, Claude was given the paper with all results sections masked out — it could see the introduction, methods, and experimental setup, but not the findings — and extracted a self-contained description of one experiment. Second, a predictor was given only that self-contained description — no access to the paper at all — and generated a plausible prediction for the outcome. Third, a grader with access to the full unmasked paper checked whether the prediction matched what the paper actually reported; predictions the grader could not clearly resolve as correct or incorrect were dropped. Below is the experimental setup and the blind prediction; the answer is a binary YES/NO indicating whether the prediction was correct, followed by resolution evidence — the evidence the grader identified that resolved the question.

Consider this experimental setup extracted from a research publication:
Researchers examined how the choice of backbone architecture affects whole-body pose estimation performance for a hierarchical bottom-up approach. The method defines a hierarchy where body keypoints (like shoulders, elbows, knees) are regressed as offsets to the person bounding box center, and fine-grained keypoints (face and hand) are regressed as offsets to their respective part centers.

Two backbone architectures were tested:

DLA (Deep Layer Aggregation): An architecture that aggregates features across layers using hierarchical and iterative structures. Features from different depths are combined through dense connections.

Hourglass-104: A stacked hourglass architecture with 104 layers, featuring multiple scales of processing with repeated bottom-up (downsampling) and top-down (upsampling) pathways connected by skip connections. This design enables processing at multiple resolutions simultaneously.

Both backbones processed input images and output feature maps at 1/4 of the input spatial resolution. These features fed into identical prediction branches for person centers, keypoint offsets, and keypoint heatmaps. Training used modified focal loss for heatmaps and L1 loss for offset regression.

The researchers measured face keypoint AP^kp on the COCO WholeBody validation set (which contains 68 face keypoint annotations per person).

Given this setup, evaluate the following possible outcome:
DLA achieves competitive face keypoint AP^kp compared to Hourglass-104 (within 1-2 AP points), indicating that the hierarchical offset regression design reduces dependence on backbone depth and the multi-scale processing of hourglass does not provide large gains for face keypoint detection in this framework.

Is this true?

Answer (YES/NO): YES